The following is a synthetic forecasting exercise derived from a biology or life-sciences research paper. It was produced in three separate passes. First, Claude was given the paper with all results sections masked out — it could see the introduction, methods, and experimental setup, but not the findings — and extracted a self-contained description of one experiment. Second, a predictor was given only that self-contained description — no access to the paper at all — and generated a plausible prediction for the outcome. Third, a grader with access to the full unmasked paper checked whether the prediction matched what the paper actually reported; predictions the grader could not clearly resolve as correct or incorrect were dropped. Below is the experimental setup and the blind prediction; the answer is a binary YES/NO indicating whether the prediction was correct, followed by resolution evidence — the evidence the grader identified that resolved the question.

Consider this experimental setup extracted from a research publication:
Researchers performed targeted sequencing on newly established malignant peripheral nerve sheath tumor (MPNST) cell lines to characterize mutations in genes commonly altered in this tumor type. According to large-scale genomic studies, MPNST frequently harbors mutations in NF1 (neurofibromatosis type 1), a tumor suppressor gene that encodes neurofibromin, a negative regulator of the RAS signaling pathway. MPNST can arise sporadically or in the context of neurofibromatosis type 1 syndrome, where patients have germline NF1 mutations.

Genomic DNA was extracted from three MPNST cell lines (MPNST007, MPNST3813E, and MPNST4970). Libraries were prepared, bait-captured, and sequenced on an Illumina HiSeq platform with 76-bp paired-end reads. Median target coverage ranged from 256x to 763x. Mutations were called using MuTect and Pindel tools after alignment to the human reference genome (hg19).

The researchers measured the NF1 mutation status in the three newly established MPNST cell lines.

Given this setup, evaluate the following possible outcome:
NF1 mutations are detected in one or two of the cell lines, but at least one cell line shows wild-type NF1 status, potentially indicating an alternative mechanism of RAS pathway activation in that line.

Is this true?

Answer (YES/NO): YES